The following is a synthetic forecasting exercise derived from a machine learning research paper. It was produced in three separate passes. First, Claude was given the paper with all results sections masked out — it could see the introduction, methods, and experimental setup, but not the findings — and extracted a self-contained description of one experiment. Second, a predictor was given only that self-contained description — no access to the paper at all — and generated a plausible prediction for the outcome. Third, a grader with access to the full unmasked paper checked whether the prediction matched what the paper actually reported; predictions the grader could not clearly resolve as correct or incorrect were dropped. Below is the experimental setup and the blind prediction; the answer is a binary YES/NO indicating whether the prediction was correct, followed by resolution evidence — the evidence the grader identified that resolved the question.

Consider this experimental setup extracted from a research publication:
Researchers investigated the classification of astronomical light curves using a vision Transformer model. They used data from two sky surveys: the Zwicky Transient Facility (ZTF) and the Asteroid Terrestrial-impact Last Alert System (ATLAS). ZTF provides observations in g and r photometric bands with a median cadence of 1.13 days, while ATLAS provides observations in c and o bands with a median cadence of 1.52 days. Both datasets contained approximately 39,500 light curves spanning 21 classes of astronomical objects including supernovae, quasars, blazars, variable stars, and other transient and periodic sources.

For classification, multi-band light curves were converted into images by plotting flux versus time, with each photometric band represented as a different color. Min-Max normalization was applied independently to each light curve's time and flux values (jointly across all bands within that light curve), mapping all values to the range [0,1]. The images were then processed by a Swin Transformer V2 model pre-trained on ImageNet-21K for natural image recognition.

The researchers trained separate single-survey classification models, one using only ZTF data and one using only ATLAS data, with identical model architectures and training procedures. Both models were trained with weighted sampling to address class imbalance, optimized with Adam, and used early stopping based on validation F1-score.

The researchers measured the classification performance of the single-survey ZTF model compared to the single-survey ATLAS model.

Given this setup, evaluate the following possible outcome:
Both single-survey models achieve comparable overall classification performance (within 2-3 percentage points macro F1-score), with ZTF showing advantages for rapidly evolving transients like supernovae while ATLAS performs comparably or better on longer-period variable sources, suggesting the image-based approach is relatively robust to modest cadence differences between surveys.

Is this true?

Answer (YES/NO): NO